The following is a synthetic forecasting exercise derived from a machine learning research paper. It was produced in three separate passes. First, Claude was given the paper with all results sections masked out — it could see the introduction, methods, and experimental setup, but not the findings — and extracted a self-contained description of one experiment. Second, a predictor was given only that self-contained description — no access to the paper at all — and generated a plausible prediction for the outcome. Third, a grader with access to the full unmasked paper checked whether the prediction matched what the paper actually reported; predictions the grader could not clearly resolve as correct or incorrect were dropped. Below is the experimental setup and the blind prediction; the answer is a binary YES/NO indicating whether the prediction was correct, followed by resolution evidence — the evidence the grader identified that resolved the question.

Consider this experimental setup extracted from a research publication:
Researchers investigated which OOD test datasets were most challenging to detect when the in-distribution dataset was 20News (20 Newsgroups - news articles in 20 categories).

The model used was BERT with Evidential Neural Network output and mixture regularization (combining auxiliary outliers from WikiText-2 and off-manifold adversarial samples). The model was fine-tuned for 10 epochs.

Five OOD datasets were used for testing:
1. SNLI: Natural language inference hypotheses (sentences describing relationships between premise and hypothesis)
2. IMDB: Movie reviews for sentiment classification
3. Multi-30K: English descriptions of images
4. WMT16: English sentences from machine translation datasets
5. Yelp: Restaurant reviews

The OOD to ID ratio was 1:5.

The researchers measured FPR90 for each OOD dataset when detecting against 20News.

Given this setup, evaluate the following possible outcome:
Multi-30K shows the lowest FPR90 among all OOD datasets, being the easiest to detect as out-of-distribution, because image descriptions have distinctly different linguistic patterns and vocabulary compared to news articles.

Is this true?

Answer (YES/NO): NO